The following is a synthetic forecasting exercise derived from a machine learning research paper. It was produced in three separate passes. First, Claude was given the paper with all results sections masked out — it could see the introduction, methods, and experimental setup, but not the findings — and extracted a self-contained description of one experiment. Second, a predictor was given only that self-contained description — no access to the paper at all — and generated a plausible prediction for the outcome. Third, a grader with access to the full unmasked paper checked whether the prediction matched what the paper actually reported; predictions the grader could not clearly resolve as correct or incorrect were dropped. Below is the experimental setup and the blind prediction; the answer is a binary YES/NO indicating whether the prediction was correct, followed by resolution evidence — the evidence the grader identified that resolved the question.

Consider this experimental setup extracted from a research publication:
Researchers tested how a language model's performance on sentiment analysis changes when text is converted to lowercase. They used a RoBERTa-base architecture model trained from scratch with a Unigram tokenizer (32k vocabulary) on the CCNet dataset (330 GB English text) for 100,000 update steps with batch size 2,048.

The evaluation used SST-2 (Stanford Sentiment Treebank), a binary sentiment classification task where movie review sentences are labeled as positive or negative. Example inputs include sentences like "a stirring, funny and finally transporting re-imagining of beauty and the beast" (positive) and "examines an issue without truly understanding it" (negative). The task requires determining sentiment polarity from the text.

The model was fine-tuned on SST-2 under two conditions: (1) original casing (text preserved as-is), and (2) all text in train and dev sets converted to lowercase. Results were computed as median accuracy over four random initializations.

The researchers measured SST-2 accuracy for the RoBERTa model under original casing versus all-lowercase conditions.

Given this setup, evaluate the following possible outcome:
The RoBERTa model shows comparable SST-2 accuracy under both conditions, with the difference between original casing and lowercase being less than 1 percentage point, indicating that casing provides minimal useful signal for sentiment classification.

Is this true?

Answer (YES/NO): YES